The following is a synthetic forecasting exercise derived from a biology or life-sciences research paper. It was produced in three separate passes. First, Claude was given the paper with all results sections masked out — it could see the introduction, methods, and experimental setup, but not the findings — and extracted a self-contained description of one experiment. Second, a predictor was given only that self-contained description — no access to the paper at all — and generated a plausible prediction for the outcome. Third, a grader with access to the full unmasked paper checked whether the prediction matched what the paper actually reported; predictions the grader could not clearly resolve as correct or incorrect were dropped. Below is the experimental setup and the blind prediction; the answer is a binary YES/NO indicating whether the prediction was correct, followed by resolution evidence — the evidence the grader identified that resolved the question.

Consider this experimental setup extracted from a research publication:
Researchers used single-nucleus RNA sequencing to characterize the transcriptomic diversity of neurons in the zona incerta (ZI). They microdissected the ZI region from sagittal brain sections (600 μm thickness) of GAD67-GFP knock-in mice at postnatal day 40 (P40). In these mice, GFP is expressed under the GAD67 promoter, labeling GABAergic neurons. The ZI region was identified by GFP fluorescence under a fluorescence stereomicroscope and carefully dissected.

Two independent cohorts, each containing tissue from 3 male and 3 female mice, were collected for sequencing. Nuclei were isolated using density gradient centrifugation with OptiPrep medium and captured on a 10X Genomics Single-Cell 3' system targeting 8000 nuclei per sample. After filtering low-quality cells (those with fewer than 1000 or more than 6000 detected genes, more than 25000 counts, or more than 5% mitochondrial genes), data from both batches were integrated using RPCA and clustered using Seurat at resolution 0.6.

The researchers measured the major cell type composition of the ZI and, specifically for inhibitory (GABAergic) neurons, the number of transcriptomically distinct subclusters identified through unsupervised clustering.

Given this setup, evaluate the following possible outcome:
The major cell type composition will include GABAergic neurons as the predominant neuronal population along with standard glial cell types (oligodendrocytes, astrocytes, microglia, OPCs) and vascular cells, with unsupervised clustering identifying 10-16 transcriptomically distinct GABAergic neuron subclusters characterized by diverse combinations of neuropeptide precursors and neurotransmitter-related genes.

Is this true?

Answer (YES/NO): NO